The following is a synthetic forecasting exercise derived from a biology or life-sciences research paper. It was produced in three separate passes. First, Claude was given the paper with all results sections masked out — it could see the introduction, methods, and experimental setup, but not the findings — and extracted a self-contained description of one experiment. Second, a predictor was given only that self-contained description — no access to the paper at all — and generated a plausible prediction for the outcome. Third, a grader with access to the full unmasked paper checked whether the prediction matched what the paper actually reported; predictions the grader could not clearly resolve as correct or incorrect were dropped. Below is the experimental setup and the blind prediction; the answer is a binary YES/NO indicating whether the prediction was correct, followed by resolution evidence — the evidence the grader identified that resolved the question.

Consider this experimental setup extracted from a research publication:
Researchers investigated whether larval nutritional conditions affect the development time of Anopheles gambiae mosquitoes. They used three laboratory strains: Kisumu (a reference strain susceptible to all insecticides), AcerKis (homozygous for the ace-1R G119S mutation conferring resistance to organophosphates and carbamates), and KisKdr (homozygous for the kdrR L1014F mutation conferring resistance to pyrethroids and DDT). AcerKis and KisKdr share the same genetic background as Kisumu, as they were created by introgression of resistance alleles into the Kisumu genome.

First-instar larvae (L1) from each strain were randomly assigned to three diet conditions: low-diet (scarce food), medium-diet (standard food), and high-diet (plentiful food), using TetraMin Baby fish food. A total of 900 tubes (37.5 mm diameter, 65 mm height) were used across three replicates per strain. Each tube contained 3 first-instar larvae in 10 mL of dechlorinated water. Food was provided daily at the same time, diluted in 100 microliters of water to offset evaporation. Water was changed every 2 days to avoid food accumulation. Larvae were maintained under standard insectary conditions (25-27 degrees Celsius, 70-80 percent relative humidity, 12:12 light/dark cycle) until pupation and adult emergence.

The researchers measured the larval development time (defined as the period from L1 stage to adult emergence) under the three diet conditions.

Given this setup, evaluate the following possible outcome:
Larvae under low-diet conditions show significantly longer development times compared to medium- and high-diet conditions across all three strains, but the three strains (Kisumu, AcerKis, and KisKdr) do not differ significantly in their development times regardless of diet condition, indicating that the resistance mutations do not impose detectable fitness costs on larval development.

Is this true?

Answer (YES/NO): NO